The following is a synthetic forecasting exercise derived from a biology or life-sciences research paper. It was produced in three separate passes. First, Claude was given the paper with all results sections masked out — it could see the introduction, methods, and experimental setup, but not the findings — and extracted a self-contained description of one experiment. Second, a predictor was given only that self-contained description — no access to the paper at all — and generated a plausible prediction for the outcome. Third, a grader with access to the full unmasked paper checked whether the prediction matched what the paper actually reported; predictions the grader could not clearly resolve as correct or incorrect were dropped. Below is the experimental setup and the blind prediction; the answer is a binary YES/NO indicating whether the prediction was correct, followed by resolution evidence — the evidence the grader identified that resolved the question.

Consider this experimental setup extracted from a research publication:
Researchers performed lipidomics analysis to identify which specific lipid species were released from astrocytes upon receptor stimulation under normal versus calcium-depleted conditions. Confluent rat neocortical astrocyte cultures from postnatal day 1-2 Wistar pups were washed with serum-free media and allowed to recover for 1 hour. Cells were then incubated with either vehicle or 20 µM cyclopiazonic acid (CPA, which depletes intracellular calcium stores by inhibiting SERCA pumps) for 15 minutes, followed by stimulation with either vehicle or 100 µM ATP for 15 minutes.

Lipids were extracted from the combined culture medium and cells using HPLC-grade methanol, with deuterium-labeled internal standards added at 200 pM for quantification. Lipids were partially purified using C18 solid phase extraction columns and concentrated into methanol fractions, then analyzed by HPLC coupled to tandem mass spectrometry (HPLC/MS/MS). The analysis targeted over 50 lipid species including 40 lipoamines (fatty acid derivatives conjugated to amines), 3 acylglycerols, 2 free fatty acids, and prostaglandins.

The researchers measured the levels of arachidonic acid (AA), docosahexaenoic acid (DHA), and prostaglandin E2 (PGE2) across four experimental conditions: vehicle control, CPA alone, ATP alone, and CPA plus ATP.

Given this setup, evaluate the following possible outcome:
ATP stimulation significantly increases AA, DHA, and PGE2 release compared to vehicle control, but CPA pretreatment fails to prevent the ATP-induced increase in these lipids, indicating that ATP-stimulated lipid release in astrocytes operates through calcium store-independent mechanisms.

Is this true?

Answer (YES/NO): NO